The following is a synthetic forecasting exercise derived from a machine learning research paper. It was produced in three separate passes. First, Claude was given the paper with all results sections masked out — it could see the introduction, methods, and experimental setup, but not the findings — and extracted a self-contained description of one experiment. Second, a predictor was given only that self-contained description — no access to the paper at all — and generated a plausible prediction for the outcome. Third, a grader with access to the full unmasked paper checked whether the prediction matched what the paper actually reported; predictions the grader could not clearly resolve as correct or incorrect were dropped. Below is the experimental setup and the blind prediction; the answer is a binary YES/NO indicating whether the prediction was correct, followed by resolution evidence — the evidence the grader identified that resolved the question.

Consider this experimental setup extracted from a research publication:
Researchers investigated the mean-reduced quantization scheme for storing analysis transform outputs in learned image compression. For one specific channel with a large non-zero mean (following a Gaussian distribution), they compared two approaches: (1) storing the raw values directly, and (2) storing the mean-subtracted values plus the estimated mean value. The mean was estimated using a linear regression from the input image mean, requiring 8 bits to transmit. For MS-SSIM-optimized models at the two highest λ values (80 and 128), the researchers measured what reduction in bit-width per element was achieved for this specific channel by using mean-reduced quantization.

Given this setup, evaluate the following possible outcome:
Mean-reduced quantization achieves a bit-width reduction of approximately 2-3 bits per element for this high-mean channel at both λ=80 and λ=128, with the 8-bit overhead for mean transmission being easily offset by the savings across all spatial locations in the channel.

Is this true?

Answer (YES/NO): NO